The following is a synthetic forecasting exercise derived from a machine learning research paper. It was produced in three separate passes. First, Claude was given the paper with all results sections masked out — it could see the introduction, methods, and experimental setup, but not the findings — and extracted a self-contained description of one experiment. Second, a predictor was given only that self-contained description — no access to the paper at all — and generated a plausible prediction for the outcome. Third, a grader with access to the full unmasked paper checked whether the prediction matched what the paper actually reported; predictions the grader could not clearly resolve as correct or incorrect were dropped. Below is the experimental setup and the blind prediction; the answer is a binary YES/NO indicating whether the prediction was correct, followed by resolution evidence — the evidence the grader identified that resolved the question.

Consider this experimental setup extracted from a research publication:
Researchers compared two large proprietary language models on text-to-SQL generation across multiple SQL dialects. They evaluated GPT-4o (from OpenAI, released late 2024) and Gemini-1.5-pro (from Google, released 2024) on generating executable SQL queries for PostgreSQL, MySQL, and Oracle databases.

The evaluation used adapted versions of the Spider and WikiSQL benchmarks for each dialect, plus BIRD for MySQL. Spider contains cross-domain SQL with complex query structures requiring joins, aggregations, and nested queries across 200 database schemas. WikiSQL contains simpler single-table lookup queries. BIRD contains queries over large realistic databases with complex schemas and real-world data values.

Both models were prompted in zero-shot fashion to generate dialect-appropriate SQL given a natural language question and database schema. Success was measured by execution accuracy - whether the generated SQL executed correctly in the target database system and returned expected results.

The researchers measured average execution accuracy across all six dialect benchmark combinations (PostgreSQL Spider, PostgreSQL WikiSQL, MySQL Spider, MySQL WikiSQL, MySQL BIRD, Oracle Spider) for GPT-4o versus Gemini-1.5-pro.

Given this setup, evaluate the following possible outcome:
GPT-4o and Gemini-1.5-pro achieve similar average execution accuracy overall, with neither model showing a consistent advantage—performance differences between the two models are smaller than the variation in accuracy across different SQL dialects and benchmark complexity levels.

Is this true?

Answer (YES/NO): NO